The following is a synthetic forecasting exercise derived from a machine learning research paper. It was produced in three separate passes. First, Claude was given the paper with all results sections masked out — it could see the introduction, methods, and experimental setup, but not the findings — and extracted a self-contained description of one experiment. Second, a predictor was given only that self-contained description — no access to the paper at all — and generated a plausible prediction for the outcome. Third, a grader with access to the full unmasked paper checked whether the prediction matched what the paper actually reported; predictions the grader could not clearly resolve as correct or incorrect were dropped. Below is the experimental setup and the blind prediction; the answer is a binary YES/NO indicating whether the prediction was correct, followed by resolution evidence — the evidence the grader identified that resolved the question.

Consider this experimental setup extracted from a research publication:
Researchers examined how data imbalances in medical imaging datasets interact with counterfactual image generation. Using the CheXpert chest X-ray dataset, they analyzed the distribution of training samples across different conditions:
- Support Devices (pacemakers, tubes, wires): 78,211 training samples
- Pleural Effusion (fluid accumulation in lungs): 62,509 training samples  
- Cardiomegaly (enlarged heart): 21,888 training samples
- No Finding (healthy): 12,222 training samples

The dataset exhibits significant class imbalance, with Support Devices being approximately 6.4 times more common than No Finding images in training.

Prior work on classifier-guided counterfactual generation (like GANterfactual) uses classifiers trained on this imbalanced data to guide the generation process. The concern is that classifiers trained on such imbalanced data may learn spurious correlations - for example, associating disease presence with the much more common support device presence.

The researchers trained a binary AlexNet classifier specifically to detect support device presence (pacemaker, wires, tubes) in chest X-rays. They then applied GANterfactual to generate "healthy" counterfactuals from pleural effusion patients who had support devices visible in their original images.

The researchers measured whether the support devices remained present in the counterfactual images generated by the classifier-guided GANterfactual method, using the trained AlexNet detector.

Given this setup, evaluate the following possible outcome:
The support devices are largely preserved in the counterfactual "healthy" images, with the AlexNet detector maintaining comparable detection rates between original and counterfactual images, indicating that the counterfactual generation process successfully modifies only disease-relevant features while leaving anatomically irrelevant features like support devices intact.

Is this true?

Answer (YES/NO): NO